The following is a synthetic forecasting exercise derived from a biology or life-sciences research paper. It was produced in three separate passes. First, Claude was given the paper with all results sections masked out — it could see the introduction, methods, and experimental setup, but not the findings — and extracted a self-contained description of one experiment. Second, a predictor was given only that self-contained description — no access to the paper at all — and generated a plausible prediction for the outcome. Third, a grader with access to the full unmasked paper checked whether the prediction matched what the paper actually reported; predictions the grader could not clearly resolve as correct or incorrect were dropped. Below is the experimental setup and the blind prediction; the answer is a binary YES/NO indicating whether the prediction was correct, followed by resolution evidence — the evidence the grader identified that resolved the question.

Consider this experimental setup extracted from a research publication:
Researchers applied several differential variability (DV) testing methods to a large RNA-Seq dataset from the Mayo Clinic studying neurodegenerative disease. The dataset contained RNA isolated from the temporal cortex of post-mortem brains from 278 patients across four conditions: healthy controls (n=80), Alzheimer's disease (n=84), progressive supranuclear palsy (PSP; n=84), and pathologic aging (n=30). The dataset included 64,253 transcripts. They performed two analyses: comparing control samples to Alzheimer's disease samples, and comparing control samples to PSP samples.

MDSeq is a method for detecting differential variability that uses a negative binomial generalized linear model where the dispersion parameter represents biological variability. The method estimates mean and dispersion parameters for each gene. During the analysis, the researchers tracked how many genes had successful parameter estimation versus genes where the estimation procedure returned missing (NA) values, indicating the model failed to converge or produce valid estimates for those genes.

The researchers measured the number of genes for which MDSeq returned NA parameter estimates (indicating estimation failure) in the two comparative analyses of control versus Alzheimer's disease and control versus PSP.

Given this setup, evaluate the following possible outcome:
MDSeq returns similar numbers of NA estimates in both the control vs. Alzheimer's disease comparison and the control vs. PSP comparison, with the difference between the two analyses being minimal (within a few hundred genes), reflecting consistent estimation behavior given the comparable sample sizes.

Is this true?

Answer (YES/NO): YES